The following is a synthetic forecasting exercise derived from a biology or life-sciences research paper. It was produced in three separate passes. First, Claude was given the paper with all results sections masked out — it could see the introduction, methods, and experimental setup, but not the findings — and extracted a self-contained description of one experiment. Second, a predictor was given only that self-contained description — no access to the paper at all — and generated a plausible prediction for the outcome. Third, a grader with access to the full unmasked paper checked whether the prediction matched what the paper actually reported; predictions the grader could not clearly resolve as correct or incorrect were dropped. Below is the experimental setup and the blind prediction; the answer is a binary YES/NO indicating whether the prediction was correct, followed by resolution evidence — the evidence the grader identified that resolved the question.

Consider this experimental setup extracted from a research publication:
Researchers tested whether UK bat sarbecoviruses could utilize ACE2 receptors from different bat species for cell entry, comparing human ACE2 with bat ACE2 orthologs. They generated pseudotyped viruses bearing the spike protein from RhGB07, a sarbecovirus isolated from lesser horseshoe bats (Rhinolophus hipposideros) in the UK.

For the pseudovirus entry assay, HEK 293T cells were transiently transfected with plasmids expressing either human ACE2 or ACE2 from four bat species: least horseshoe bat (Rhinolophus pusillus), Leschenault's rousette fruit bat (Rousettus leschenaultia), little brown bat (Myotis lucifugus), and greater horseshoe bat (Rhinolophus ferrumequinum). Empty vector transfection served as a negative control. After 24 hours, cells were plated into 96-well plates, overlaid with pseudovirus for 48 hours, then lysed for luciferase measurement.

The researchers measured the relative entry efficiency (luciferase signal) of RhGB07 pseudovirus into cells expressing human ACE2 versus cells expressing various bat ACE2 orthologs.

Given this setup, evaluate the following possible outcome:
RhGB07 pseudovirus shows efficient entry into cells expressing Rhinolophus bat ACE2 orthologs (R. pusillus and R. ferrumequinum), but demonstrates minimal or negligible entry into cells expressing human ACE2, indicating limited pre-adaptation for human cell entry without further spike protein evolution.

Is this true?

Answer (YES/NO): NO